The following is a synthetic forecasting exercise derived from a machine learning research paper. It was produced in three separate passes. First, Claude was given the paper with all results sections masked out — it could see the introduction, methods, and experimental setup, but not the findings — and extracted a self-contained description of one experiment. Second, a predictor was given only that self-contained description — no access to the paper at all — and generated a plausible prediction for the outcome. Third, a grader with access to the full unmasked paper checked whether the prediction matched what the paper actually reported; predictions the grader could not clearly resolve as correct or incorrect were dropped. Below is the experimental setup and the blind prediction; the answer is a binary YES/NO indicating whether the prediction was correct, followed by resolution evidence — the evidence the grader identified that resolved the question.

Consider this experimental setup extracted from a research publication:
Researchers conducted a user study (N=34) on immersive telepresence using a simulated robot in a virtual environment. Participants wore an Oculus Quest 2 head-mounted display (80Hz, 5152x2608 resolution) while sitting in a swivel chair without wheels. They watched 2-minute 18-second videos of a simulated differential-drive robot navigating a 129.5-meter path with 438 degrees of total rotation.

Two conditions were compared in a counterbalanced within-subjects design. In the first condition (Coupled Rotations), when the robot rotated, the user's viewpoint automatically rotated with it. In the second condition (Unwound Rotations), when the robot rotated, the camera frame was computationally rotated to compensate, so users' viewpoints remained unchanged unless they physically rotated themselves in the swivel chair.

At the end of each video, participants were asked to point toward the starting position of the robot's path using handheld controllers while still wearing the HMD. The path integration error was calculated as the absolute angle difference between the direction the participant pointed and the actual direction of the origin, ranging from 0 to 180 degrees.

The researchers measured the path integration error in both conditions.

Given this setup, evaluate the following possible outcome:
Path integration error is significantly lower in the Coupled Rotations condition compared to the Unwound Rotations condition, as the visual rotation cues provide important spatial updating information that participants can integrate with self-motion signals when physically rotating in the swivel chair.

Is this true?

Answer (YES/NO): NO